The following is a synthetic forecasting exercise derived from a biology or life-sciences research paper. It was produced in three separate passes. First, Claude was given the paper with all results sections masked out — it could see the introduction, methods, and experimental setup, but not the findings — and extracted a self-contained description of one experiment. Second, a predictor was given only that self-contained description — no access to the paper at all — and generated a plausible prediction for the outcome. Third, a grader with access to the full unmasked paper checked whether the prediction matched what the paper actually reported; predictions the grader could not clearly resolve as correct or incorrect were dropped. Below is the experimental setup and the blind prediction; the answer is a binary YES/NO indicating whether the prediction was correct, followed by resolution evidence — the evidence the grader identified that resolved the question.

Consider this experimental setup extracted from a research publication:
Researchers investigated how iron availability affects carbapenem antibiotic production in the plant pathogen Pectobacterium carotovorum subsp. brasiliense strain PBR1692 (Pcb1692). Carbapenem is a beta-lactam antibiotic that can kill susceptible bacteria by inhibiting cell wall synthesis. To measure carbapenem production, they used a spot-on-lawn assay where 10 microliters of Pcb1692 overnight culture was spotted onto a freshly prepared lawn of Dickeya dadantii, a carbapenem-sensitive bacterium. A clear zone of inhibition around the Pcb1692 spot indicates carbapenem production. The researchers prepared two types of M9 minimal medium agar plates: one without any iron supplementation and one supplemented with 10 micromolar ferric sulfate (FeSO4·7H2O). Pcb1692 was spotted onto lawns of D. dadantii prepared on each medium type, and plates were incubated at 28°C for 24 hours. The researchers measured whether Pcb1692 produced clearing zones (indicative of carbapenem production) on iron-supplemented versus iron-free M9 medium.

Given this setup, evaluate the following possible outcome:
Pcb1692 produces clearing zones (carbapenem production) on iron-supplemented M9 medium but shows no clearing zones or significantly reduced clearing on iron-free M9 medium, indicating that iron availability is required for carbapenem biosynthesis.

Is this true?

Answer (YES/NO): YES